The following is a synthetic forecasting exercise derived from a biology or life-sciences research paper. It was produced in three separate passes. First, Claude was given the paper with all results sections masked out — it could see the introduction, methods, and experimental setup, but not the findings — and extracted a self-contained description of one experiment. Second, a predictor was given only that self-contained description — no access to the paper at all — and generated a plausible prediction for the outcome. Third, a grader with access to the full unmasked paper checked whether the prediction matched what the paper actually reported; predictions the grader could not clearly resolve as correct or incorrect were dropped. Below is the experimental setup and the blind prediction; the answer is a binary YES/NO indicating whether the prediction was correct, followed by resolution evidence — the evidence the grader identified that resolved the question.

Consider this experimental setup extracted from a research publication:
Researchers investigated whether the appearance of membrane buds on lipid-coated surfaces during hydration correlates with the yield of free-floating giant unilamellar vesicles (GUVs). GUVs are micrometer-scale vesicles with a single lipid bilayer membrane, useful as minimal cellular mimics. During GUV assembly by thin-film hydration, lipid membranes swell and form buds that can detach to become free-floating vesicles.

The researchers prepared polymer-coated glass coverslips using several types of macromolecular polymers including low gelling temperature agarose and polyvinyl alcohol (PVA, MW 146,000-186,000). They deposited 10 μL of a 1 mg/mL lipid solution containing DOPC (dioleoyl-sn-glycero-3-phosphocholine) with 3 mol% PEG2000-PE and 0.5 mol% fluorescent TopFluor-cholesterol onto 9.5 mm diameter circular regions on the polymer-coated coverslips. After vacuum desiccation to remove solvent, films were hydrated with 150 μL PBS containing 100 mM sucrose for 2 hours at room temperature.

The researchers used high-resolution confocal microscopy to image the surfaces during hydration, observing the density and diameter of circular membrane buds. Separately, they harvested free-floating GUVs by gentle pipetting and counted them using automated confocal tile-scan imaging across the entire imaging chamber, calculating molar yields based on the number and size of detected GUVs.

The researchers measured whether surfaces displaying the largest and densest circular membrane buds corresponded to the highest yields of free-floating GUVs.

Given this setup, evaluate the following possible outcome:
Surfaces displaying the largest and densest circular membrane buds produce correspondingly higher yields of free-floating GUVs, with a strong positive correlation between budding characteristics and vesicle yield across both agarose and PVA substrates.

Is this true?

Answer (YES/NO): NO